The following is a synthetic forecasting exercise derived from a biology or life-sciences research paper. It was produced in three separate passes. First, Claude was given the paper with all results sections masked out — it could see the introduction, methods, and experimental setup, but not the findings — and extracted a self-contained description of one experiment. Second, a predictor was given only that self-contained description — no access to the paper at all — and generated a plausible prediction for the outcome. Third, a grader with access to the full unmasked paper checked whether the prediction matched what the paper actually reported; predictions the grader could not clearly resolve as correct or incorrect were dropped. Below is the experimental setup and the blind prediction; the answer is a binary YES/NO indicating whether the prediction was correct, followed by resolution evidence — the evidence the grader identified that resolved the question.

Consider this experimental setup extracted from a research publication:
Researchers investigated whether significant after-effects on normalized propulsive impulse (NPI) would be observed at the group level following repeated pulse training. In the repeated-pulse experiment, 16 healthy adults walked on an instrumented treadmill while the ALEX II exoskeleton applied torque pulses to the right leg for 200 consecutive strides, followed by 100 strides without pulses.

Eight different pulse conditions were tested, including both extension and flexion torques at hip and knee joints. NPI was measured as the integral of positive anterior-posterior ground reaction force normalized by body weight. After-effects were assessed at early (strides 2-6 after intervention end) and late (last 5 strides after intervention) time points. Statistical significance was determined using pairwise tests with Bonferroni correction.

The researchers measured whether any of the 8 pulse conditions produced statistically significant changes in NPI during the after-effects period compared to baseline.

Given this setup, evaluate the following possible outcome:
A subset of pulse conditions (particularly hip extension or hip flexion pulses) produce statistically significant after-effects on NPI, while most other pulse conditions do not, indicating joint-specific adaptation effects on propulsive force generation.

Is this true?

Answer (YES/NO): NO